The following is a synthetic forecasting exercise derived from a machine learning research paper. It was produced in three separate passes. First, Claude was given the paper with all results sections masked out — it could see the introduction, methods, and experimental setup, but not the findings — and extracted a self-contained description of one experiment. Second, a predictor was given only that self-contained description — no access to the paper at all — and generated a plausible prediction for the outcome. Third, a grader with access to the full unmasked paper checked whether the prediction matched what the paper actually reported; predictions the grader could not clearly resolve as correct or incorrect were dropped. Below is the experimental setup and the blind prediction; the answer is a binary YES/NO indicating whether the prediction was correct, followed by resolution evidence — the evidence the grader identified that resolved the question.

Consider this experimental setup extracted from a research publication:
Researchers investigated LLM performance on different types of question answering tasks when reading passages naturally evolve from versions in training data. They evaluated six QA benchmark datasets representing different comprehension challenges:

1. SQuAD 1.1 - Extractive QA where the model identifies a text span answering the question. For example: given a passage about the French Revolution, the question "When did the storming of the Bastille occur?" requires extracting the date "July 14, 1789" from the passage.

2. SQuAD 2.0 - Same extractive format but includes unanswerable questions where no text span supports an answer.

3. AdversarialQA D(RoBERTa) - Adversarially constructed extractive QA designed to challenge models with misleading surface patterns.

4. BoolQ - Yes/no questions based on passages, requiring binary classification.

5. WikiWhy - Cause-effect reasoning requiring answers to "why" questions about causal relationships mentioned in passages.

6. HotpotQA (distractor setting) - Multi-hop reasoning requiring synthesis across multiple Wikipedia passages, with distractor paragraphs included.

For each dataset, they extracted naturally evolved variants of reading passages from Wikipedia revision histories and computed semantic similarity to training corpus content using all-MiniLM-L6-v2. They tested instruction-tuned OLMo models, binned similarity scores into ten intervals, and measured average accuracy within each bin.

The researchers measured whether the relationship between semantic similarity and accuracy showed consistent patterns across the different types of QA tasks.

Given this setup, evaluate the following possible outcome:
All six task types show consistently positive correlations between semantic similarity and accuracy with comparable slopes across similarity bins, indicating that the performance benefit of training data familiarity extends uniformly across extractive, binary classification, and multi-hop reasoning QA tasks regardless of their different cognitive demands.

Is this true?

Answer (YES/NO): NO